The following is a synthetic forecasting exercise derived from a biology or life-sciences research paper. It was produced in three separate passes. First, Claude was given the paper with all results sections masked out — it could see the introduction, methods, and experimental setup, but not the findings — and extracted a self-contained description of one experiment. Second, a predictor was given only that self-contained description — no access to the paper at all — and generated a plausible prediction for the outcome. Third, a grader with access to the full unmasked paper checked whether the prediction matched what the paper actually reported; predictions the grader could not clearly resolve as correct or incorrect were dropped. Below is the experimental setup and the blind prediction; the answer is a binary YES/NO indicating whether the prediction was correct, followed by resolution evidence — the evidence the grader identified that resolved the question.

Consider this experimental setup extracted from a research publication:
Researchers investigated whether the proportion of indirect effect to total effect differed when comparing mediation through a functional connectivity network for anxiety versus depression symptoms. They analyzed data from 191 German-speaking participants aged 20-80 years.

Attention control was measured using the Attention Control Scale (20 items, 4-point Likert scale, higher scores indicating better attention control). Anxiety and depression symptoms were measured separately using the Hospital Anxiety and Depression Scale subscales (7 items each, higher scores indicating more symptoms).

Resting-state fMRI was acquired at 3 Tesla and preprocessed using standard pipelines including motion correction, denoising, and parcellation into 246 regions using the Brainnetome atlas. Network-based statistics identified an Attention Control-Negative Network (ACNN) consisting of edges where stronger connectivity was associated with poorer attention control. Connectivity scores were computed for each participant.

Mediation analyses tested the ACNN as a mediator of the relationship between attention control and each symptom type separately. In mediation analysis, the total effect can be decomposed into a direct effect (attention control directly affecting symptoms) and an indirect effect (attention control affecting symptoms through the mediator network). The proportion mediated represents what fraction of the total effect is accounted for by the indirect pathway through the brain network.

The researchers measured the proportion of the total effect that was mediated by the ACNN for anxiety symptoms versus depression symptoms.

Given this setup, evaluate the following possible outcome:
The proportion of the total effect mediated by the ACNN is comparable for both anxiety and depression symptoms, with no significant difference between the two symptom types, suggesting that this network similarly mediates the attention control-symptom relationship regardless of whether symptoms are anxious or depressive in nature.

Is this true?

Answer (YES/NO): NO